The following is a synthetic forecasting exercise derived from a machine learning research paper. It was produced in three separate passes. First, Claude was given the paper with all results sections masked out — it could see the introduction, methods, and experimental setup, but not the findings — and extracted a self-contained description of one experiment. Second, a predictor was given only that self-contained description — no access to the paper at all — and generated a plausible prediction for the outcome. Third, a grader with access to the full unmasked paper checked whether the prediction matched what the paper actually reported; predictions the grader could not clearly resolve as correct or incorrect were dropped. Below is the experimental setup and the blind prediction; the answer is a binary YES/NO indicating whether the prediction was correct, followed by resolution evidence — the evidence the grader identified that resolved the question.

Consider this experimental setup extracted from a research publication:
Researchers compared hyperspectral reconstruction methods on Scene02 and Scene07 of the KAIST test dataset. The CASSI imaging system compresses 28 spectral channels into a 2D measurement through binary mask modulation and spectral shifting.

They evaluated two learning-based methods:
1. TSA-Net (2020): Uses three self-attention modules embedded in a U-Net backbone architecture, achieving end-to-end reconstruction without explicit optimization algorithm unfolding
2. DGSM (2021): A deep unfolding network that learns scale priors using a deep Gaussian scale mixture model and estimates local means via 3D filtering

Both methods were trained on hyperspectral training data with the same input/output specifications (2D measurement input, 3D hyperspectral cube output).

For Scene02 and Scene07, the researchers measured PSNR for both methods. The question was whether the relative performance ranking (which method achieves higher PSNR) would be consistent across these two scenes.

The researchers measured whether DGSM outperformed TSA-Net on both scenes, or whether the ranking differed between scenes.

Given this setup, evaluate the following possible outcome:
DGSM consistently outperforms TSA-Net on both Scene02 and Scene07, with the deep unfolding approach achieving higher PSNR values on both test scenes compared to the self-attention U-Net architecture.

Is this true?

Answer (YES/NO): YES